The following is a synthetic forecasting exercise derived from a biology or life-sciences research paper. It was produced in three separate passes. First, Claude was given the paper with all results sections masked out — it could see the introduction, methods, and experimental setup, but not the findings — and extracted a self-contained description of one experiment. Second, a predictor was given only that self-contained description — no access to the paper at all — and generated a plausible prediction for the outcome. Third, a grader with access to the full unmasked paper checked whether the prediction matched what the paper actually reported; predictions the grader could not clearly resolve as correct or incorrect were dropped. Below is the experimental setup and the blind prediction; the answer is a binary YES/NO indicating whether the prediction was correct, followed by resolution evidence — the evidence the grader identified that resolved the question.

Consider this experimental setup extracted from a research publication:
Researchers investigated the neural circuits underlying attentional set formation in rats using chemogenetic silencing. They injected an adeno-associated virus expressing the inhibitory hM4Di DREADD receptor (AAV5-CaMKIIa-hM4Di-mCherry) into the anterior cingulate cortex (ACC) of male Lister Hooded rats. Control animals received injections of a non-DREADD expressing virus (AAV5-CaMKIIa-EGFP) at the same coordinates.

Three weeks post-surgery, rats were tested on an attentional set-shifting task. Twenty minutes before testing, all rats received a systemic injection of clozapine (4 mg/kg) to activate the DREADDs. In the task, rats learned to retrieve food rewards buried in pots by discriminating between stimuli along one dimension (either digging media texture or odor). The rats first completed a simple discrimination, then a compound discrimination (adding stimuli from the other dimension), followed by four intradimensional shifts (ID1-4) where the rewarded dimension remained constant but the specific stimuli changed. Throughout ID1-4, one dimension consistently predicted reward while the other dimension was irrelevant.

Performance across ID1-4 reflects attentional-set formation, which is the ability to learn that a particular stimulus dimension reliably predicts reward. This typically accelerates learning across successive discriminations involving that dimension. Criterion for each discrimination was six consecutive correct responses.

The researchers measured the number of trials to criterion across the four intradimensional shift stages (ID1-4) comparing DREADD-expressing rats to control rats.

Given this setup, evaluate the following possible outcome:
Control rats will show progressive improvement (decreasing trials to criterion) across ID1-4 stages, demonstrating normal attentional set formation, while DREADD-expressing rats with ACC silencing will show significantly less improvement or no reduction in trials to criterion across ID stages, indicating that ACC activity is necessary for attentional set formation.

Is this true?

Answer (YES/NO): YES